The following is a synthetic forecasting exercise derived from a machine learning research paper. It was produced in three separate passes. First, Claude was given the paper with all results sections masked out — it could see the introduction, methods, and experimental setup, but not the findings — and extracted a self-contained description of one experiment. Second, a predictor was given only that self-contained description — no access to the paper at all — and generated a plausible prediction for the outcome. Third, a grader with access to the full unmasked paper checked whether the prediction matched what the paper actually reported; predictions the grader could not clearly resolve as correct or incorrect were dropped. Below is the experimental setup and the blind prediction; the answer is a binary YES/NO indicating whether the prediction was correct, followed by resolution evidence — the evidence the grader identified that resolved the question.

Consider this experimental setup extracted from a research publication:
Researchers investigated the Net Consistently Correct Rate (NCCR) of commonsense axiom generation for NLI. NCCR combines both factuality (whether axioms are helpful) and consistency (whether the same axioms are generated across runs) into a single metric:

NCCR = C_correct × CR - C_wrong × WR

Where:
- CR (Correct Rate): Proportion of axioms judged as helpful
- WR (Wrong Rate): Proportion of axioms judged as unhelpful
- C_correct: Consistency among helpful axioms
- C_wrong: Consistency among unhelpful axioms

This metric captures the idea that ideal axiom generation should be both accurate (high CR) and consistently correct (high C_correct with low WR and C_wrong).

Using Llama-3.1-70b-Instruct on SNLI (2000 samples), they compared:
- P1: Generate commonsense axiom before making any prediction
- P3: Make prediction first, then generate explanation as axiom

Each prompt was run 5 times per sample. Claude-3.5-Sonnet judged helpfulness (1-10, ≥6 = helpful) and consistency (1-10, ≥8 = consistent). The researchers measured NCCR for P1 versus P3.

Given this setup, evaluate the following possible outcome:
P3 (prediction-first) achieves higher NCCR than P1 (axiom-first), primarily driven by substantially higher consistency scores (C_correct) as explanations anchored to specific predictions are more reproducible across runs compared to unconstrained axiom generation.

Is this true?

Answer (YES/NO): NO